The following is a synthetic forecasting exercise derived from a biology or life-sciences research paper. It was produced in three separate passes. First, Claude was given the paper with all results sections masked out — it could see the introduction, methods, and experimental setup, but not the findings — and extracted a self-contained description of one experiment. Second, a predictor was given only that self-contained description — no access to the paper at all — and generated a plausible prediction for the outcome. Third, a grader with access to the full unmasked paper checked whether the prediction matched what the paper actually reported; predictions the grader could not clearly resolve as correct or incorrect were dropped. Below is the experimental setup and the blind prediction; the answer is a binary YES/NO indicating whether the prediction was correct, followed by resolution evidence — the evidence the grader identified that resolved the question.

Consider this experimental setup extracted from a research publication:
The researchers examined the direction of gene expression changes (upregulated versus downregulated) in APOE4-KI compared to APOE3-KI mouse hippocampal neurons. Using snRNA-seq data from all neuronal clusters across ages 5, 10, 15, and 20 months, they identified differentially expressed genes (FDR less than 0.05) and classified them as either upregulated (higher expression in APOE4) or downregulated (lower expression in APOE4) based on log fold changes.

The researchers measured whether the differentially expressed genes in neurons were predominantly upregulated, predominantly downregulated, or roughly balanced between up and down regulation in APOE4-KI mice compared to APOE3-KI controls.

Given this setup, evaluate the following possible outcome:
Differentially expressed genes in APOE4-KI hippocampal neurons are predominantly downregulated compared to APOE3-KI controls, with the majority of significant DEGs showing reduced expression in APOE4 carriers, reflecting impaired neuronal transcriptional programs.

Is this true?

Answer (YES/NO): YES